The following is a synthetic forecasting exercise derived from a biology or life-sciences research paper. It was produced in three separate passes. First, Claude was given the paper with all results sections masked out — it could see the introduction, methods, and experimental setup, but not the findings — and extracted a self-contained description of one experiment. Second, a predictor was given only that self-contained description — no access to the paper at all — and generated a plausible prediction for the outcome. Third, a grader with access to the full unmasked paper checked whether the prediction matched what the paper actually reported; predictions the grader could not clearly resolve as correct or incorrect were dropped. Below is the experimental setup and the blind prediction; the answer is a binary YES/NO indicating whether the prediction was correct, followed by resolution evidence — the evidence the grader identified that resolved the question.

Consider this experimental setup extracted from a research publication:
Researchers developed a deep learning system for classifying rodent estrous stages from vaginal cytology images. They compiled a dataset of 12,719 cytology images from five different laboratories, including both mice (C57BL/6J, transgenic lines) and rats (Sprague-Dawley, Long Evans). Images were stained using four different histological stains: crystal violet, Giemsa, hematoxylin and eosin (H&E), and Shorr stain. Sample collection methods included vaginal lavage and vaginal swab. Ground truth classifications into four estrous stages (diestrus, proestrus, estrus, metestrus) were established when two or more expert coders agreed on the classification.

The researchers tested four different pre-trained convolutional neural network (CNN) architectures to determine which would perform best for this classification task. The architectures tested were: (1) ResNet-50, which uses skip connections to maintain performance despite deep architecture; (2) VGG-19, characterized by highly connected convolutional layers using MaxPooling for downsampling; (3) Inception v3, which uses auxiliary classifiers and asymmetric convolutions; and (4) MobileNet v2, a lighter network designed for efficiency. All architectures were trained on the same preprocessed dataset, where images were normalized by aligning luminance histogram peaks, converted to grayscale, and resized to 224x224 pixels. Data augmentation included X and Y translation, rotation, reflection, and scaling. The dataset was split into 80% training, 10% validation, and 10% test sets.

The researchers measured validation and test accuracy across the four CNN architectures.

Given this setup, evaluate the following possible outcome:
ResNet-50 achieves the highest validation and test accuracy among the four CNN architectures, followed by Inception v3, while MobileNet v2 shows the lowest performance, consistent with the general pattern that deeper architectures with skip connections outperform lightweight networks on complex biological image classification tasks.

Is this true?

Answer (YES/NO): NO